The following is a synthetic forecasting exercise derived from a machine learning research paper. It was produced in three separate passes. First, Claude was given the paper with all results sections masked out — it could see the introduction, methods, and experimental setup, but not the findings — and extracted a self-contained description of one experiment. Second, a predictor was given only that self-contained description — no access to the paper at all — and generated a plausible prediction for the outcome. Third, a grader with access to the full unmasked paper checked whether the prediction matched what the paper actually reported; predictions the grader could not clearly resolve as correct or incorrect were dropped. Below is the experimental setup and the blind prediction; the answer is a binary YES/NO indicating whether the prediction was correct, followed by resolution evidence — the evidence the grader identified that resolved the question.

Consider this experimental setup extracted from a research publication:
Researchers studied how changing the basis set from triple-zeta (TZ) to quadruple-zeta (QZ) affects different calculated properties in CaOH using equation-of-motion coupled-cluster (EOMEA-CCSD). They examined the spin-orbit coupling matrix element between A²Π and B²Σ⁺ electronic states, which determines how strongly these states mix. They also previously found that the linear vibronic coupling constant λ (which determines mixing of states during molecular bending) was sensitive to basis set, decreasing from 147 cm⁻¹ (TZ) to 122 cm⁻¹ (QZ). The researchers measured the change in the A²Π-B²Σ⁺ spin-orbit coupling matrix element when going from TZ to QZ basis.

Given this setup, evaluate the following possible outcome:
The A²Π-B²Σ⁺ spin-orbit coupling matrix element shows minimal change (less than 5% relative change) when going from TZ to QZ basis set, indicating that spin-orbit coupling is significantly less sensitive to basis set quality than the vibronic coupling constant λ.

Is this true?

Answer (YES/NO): YES